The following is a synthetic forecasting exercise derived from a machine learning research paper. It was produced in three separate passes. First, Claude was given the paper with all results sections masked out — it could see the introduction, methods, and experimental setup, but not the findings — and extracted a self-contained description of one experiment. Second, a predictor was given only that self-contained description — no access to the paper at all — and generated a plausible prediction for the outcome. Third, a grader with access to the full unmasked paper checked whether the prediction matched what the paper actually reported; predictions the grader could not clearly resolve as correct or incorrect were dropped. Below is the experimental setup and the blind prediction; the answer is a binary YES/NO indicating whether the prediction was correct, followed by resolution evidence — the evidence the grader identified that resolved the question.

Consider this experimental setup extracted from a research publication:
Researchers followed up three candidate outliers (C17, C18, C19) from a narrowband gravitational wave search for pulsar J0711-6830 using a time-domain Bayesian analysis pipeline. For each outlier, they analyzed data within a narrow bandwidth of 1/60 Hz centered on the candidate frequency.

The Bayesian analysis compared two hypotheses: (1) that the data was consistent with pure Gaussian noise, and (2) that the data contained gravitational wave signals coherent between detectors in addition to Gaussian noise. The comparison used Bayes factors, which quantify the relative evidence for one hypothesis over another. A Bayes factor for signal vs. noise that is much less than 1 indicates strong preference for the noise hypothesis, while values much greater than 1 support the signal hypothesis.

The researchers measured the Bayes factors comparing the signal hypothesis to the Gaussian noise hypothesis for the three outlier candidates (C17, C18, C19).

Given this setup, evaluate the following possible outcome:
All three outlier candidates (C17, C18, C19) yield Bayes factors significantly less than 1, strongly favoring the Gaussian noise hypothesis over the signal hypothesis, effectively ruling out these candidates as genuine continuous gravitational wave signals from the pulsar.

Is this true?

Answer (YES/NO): YES